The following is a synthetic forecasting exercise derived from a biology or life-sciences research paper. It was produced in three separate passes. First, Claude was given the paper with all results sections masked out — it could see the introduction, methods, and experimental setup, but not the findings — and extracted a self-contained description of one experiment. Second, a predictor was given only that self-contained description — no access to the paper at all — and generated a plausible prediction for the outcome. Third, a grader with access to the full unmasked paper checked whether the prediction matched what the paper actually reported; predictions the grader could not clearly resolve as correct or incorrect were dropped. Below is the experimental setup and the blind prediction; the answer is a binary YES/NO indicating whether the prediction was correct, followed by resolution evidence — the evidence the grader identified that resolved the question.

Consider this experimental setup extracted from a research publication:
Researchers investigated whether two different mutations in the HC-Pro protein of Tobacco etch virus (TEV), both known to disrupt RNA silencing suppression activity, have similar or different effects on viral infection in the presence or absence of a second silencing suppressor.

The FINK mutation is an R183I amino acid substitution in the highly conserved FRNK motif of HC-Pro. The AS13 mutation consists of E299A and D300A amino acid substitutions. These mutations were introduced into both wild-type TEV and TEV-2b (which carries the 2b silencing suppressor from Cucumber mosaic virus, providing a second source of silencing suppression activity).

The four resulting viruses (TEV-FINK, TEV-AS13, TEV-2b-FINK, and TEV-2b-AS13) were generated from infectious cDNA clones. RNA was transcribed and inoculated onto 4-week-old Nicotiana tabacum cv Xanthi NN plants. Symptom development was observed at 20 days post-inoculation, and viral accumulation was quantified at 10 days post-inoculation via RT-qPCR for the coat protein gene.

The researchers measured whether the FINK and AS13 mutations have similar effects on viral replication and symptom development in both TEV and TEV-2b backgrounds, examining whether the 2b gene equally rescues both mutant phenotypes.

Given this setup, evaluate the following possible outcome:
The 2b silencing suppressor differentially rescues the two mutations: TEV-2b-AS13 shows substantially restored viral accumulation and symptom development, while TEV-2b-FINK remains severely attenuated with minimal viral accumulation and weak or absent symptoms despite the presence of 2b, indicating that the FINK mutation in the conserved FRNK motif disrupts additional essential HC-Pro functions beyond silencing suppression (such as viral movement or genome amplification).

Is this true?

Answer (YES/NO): NO